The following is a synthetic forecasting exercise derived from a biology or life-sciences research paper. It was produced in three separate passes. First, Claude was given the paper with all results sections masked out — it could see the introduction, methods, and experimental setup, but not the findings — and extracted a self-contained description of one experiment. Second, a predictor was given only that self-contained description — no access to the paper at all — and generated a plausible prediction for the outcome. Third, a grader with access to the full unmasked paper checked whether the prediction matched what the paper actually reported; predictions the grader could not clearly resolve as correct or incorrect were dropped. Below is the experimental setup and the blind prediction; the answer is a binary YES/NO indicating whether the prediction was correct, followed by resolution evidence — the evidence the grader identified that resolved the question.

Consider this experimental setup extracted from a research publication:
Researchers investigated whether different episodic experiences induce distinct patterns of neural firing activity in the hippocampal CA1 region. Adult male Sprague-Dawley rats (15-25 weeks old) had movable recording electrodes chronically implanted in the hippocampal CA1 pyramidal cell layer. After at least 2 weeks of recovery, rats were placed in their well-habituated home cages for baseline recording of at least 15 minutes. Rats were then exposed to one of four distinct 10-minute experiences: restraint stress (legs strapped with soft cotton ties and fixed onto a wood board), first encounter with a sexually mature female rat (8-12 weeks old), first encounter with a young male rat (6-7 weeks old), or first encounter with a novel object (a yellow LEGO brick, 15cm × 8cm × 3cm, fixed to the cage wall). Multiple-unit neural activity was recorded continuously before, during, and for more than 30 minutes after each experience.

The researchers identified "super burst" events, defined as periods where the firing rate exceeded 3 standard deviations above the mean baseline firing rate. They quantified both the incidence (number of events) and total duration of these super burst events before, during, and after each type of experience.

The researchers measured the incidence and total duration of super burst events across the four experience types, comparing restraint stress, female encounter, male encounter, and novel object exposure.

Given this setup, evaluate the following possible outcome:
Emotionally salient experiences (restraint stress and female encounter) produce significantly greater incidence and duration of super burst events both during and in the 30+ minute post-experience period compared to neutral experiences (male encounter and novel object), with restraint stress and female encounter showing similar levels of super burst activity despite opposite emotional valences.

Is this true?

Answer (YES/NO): NO